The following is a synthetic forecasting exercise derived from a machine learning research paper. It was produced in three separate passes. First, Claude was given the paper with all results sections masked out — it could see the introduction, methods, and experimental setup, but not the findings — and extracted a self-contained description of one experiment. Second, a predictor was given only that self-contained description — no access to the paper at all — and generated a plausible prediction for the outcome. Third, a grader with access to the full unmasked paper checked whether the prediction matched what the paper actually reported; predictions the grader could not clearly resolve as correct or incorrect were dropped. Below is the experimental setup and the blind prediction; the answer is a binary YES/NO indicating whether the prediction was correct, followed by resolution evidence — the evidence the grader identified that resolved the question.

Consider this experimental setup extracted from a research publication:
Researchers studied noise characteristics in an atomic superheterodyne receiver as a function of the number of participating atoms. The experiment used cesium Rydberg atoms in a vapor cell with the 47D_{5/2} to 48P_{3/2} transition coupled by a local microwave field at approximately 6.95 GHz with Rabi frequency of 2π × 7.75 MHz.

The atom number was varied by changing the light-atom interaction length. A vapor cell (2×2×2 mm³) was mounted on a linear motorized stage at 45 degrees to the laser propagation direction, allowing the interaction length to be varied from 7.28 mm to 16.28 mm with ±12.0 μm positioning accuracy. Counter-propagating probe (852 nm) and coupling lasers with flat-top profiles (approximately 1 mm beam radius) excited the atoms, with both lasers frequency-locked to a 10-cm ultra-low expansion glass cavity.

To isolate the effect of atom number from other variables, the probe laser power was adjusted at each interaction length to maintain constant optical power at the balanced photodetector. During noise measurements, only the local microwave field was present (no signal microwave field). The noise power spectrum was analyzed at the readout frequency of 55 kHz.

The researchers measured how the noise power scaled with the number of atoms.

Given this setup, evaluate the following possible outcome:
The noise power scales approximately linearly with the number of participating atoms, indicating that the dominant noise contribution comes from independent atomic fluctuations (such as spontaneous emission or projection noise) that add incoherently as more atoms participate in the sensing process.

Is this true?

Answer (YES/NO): YES